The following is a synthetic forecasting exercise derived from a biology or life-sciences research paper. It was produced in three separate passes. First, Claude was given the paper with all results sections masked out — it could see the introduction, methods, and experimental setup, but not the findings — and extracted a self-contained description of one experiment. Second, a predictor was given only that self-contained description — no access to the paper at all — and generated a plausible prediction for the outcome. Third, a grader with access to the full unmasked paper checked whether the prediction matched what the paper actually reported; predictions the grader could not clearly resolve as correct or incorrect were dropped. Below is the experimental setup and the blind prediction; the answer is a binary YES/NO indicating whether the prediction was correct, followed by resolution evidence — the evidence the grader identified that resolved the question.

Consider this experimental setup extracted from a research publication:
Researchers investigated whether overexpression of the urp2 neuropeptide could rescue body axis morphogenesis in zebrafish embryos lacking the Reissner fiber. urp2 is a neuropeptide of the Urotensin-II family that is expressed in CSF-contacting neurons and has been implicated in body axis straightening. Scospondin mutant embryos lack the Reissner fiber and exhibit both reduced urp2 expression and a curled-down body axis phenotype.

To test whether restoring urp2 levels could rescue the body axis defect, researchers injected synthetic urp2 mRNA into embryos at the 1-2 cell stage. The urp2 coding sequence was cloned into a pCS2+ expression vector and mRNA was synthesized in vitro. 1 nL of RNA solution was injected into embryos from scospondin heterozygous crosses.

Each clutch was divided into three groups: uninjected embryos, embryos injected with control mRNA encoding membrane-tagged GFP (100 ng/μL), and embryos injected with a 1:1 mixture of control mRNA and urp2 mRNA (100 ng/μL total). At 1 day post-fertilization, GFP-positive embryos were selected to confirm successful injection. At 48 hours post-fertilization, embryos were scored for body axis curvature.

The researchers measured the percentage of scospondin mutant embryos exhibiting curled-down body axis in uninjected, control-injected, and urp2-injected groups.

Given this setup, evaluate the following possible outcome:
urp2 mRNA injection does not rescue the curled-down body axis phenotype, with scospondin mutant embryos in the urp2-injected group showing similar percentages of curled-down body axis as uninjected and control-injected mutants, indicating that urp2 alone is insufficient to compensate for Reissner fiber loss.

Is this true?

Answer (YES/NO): NO